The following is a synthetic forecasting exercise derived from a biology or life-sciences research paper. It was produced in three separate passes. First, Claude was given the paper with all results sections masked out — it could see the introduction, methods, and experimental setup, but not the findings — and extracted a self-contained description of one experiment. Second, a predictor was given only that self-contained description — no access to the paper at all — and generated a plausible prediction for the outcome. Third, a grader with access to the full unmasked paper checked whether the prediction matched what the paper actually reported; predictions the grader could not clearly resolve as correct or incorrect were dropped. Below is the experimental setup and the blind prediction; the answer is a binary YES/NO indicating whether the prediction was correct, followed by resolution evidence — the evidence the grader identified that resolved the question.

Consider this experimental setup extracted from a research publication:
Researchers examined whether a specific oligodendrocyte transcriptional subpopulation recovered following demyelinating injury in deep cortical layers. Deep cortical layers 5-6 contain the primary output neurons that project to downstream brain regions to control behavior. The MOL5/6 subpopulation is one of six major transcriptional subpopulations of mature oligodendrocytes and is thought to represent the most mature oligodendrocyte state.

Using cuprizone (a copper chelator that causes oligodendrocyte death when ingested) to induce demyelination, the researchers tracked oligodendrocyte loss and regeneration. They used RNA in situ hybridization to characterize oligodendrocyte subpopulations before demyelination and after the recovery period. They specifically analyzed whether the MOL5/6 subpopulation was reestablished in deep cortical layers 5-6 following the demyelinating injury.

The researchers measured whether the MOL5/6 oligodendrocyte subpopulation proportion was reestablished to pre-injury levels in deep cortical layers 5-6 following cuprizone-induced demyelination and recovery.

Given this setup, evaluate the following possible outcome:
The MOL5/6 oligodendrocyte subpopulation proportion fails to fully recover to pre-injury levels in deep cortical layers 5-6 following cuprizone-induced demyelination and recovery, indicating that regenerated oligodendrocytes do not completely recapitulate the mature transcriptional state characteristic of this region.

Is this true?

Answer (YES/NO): YES